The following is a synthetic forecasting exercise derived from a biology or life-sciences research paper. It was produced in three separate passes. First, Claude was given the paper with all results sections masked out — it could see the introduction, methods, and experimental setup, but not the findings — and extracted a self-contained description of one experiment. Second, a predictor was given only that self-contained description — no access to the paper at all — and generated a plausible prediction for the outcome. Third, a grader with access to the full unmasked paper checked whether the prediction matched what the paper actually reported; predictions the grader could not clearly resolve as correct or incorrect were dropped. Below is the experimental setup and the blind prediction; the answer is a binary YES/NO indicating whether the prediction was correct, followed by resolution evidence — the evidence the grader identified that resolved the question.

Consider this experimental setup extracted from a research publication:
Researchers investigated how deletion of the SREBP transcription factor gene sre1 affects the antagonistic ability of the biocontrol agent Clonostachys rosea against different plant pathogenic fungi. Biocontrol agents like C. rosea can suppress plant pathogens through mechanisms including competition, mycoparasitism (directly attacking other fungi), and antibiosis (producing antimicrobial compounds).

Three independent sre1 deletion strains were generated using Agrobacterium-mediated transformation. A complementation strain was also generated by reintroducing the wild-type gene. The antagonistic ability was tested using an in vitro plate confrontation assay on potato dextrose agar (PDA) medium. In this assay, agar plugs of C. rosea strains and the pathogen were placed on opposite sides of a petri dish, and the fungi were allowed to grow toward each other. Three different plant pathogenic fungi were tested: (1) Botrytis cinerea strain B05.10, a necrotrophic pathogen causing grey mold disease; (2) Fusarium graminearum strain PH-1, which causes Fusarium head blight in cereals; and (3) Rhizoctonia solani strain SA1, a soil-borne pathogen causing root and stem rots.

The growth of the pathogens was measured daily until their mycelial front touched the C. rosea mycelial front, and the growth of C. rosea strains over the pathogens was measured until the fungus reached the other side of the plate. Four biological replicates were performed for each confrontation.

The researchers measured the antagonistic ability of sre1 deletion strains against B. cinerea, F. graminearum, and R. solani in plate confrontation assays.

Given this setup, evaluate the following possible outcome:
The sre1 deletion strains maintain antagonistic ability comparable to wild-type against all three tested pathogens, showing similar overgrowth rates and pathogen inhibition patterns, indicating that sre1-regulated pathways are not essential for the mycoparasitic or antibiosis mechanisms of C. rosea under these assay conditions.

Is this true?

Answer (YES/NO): NO